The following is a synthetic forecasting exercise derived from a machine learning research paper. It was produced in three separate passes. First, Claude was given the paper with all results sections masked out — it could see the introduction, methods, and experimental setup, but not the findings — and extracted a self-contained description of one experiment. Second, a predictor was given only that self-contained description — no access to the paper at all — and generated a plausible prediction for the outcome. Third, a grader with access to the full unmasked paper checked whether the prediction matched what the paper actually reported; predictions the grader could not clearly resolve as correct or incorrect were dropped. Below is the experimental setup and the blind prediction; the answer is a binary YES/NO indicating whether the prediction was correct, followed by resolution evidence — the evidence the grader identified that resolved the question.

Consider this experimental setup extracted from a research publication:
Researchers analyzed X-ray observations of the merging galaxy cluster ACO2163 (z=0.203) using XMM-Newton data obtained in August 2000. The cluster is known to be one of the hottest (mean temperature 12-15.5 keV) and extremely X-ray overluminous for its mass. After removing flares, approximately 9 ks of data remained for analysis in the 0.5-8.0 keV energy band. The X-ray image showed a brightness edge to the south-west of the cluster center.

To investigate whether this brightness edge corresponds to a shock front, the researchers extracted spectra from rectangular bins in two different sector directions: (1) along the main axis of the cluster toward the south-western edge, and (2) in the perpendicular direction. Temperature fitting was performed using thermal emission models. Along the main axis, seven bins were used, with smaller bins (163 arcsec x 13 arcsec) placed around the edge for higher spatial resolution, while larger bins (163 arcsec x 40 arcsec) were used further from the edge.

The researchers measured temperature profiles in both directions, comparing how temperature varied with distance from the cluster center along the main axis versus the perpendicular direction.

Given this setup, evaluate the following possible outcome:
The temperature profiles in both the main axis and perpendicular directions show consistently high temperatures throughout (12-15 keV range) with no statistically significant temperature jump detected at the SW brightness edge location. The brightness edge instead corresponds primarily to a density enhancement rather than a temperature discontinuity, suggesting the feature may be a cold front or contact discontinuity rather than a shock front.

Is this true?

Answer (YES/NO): NO